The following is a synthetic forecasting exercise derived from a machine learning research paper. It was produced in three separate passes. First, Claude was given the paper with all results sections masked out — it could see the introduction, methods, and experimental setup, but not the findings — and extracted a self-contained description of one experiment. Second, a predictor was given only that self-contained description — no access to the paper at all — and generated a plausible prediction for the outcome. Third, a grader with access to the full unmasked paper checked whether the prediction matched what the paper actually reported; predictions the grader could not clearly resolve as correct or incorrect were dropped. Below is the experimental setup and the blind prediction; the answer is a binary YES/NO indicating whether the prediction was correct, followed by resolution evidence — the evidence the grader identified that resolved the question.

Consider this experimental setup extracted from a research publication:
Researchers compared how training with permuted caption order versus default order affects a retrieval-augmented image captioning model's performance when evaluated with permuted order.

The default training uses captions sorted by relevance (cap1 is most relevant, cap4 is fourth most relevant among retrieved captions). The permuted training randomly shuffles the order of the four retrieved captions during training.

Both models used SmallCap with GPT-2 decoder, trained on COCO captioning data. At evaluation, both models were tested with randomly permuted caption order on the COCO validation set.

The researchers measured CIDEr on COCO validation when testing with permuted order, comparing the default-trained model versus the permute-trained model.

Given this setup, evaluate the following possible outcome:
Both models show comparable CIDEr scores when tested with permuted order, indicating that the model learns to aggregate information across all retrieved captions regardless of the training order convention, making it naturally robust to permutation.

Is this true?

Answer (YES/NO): NO